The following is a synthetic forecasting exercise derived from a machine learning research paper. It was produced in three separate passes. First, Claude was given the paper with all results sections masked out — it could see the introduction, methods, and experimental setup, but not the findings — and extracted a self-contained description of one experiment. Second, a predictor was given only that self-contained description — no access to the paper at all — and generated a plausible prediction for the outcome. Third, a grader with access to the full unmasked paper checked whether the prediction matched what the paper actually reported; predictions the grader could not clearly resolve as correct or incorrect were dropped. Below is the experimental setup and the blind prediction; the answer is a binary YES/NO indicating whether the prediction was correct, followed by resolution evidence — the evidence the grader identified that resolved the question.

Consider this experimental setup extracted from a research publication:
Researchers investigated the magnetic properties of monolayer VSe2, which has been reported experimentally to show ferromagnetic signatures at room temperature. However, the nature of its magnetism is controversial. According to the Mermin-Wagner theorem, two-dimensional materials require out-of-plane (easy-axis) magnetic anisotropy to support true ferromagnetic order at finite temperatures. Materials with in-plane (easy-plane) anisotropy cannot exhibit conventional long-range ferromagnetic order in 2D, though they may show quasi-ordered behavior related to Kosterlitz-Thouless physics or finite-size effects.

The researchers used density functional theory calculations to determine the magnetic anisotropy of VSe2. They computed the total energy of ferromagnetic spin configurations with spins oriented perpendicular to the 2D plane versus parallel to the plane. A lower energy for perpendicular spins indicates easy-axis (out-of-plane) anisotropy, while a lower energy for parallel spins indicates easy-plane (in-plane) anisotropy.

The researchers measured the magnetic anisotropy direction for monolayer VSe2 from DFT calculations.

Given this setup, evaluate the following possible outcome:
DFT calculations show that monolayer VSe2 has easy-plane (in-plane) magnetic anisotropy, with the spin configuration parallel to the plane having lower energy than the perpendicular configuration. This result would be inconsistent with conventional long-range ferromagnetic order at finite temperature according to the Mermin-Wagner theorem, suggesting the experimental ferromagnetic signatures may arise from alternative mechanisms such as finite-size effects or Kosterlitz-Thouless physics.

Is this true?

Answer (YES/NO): YES